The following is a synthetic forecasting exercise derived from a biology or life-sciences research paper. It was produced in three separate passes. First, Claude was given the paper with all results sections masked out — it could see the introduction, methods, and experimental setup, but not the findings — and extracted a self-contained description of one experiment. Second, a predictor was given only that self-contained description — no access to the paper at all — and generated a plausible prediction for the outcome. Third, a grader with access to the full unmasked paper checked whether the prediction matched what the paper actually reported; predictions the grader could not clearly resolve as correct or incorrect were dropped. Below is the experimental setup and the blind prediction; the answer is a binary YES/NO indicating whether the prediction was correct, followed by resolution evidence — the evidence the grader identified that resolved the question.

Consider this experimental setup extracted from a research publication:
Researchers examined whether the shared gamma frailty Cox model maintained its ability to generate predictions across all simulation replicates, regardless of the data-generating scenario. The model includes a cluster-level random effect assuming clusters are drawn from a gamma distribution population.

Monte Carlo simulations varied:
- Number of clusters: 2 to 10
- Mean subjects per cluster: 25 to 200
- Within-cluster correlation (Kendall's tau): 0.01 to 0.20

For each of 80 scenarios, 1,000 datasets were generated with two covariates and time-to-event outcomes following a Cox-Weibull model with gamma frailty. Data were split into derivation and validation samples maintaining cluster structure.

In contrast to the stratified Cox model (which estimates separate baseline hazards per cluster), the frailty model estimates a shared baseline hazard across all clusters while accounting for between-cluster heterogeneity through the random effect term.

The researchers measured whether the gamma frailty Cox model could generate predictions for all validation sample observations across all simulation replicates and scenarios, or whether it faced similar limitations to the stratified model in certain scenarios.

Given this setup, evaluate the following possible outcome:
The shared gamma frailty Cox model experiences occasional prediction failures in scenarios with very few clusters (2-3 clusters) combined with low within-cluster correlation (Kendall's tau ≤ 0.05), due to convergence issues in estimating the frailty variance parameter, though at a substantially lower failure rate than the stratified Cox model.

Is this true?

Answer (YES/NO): NO